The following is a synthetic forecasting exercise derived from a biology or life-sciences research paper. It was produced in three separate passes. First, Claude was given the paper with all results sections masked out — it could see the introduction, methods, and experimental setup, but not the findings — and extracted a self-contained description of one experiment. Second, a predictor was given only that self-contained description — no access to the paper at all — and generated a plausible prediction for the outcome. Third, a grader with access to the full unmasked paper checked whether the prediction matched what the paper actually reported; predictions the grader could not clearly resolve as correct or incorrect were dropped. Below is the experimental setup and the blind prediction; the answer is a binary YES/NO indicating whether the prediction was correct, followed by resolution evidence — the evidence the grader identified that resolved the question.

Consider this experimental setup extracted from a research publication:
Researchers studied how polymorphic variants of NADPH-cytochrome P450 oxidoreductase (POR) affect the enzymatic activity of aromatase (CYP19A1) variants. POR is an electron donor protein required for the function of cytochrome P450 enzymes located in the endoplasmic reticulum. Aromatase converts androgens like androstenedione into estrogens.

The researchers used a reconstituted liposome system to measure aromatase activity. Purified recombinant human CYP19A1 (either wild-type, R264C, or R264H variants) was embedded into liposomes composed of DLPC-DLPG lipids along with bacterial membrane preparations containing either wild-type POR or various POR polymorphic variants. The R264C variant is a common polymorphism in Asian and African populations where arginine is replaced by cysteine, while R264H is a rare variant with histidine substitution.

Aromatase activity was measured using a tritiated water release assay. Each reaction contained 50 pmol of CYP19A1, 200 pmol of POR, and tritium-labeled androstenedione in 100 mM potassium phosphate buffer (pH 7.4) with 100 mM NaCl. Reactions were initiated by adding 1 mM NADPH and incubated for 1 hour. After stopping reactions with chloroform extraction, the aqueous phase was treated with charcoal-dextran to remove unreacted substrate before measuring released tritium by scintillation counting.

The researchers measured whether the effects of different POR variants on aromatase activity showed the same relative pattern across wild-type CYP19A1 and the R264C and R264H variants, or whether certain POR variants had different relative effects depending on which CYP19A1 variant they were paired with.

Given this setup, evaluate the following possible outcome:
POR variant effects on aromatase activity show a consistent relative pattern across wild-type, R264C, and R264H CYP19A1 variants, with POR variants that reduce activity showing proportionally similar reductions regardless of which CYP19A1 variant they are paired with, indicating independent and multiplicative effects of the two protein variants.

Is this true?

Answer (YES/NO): NO